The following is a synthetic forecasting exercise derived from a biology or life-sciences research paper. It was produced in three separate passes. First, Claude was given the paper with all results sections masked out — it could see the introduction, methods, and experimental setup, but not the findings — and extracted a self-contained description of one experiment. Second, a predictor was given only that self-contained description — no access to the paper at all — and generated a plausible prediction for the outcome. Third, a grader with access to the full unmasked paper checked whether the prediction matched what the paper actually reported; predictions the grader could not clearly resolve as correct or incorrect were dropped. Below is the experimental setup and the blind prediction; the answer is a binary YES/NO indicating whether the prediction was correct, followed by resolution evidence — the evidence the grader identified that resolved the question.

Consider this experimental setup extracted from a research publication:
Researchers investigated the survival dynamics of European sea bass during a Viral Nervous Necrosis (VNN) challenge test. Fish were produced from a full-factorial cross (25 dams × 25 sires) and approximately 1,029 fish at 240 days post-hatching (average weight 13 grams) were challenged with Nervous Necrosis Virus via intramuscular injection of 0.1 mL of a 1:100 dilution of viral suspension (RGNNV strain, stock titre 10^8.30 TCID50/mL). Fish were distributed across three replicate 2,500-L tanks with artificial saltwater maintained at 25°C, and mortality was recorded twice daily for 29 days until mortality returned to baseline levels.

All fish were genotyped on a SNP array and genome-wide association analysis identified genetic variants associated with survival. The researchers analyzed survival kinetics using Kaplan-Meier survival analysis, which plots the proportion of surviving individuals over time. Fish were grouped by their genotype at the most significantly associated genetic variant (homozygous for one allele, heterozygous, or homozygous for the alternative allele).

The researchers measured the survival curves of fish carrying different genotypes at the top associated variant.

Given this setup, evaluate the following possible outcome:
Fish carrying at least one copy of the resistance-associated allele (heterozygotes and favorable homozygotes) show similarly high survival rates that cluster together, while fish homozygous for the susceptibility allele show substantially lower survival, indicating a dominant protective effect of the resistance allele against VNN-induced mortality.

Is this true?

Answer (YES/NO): NO